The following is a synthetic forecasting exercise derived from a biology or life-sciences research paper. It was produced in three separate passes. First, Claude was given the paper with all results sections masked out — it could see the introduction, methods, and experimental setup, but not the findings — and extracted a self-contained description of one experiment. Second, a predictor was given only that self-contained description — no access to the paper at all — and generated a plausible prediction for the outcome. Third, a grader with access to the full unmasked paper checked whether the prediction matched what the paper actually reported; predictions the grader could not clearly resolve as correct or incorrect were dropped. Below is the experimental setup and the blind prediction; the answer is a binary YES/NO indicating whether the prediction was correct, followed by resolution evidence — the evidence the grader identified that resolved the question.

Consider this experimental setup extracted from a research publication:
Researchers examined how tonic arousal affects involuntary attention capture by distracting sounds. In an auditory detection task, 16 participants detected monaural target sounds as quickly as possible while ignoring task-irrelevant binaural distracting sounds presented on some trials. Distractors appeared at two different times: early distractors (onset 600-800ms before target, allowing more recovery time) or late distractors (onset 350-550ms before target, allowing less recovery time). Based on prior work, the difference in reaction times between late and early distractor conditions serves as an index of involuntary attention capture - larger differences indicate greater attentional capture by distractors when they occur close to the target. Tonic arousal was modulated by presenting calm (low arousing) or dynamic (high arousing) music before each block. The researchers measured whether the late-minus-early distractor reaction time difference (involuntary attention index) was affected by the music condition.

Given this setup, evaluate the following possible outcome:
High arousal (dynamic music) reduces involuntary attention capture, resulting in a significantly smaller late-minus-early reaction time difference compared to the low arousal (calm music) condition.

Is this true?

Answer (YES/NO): NO